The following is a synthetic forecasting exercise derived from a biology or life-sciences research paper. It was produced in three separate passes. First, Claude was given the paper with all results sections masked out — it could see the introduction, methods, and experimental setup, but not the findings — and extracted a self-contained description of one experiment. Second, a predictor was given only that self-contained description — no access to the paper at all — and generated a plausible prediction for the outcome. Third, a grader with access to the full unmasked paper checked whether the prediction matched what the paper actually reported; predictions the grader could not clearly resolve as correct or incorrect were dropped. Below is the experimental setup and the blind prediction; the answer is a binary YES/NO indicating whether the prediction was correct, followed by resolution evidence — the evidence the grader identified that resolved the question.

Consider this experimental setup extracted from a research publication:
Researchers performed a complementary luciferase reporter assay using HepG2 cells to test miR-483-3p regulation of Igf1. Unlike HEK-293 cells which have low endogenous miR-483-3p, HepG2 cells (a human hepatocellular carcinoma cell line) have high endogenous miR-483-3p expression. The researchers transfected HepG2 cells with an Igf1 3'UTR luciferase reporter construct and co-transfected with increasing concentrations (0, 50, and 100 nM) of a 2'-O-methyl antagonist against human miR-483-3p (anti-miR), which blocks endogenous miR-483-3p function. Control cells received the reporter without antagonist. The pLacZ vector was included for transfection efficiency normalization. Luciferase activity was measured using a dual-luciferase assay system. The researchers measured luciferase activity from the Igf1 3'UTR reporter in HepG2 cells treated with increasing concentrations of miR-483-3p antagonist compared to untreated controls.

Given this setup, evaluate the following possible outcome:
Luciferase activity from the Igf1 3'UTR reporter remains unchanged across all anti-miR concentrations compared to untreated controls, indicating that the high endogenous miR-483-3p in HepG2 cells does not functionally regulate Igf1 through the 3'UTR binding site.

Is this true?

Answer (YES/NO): NO